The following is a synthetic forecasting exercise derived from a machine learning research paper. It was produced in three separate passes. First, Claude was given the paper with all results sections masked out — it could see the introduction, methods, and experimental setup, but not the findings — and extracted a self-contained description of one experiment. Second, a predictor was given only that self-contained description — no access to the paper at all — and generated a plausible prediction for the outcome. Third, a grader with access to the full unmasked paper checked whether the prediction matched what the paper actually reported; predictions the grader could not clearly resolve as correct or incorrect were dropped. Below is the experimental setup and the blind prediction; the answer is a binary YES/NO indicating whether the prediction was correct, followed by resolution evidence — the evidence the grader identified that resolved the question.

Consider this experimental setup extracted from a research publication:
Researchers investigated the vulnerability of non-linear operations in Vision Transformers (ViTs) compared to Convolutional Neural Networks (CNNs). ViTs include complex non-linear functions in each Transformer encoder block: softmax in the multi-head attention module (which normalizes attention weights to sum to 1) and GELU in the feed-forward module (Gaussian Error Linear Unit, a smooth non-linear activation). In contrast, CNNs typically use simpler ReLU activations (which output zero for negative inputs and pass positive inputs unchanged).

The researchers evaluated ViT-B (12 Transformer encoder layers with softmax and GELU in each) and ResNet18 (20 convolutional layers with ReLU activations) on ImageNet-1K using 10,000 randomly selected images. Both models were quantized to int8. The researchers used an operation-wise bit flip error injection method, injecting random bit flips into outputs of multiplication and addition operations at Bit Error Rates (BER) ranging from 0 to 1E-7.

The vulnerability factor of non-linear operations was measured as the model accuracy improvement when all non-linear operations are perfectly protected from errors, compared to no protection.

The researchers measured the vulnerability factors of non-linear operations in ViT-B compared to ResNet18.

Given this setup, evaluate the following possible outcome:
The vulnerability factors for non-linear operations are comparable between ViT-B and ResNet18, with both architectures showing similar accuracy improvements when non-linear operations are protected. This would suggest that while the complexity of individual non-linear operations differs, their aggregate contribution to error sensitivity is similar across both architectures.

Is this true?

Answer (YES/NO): NO